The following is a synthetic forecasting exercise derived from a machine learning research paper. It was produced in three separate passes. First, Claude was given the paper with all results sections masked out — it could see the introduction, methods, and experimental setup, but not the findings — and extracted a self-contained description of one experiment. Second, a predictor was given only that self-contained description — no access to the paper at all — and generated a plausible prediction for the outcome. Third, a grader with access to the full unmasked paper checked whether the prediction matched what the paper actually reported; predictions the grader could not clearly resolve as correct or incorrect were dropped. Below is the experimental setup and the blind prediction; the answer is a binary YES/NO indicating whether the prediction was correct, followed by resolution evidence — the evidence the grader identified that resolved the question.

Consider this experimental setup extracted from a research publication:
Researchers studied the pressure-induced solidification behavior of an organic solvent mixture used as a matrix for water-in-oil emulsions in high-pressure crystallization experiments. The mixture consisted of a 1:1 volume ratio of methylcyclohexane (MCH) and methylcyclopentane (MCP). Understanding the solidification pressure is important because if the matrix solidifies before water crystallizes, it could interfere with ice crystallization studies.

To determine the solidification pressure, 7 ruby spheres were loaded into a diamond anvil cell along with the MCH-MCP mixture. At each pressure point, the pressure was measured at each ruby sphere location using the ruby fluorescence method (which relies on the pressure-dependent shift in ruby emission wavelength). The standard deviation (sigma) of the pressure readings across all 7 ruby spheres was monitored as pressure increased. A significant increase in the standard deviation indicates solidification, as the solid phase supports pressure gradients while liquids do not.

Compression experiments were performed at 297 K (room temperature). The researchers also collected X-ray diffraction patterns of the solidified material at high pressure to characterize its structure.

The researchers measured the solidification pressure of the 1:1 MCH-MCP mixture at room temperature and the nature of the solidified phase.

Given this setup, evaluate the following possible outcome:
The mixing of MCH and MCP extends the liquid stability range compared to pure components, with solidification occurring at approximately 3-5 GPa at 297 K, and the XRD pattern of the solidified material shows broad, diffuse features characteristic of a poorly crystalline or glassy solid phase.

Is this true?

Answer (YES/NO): YES